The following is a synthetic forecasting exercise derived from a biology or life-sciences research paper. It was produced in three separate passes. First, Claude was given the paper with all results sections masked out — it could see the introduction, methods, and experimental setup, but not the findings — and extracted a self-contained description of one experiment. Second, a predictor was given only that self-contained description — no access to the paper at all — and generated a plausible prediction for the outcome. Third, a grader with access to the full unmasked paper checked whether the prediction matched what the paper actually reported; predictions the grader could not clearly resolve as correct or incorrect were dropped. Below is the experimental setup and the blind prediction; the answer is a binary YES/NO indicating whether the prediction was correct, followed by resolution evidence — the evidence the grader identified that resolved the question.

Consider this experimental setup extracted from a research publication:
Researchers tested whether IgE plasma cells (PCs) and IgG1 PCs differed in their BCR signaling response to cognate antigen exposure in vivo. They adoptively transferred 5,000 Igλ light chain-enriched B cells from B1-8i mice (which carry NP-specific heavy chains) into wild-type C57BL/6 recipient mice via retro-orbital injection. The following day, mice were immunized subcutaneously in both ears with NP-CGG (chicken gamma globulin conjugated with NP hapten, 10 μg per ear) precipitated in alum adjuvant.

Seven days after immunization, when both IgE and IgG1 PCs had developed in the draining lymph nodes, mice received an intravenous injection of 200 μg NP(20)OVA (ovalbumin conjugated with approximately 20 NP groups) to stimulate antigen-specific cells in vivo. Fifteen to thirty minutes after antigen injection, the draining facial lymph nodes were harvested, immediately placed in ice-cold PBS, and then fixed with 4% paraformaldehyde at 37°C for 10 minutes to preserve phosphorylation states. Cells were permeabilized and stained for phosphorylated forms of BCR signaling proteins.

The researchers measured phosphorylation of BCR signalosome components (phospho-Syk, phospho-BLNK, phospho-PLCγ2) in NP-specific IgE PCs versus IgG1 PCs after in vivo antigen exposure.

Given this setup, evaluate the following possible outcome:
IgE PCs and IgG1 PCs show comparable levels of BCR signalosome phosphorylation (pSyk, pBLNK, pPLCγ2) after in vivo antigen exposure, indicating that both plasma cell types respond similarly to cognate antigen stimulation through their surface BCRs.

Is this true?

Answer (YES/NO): NO